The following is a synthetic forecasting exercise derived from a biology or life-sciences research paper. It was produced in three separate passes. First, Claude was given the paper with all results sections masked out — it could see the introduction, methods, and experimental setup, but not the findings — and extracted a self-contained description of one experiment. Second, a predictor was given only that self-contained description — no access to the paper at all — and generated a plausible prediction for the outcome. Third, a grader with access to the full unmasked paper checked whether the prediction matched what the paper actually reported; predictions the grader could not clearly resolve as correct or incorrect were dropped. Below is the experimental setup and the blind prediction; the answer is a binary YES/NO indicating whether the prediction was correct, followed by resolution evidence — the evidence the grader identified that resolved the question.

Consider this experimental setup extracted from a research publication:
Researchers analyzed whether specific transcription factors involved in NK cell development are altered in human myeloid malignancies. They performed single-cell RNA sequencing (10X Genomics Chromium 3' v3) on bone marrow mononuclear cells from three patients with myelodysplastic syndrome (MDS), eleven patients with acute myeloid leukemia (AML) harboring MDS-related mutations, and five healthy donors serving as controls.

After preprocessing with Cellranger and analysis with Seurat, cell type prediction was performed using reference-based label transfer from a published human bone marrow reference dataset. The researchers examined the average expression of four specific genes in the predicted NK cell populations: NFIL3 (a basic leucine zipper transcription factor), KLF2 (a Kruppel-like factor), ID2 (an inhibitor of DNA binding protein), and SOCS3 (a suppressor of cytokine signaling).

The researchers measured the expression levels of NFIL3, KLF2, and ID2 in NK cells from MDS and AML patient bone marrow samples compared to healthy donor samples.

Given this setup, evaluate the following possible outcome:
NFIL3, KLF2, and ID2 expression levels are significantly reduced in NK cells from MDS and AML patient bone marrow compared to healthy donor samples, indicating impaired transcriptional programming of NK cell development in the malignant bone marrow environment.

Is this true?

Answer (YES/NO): NO